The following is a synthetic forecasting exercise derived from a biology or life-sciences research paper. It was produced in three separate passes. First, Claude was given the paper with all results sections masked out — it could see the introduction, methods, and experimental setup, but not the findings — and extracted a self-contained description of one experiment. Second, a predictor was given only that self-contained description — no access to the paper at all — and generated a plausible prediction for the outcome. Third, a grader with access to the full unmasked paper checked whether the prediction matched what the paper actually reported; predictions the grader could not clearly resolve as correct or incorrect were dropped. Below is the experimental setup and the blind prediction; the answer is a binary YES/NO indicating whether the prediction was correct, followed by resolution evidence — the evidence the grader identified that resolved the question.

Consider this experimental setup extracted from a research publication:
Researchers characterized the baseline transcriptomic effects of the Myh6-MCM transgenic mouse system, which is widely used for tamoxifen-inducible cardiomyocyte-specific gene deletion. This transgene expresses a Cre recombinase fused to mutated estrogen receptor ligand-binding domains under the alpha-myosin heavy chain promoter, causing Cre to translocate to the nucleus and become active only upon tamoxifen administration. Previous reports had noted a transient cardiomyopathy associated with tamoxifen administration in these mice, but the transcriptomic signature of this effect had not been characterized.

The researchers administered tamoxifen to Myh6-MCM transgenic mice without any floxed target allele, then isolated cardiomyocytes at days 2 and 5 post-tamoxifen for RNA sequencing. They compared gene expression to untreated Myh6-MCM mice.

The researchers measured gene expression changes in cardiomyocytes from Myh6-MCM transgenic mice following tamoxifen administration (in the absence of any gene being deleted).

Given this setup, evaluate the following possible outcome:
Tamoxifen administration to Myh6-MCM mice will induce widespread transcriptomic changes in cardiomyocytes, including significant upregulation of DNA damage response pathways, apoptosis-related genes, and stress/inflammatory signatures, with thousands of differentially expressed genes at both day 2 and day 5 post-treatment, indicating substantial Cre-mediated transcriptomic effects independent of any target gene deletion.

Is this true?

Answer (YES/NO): NO